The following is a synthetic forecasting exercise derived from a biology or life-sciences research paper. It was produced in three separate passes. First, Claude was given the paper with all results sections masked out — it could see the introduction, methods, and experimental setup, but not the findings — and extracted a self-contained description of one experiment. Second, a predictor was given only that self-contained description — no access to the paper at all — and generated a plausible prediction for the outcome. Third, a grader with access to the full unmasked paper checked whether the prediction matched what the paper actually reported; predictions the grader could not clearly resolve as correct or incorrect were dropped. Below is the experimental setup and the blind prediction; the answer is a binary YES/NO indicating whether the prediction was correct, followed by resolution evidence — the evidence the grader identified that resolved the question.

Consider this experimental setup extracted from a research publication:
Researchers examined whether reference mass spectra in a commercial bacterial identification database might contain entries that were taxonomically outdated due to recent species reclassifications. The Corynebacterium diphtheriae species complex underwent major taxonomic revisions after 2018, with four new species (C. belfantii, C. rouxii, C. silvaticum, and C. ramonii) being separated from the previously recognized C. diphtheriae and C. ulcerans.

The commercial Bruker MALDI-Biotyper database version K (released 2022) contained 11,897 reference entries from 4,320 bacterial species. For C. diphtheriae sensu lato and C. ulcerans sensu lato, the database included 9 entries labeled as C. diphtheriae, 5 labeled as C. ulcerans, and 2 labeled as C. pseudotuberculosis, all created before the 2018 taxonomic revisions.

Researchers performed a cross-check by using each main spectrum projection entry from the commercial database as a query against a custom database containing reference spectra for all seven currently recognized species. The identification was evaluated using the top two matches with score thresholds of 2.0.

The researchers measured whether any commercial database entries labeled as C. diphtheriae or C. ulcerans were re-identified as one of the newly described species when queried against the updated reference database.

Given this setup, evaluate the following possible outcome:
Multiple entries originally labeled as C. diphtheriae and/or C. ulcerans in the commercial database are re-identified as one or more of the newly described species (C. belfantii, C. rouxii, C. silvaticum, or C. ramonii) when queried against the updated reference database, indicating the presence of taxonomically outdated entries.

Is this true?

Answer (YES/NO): YES